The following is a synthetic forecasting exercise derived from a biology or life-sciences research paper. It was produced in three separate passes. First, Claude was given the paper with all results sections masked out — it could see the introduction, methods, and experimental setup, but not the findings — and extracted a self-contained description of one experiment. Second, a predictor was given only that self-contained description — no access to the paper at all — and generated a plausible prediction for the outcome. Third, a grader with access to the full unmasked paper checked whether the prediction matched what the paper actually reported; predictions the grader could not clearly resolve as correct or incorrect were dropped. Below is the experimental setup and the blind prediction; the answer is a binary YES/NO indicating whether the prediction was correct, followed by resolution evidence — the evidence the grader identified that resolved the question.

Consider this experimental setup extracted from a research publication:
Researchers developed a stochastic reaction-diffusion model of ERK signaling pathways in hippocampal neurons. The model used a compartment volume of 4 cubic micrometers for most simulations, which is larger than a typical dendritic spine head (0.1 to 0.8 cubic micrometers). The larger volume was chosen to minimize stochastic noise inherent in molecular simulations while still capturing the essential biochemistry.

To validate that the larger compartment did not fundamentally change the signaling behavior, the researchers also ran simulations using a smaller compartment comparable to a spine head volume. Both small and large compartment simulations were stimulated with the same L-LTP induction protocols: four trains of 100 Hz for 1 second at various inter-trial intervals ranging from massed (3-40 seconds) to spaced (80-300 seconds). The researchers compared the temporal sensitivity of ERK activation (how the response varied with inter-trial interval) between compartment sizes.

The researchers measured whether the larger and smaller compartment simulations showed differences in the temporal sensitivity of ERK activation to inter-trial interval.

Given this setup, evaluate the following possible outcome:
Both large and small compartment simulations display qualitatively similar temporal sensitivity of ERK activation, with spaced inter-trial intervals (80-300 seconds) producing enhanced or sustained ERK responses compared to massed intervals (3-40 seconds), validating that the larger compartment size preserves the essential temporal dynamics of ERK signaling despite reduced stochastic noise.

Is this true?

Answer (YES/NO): YES